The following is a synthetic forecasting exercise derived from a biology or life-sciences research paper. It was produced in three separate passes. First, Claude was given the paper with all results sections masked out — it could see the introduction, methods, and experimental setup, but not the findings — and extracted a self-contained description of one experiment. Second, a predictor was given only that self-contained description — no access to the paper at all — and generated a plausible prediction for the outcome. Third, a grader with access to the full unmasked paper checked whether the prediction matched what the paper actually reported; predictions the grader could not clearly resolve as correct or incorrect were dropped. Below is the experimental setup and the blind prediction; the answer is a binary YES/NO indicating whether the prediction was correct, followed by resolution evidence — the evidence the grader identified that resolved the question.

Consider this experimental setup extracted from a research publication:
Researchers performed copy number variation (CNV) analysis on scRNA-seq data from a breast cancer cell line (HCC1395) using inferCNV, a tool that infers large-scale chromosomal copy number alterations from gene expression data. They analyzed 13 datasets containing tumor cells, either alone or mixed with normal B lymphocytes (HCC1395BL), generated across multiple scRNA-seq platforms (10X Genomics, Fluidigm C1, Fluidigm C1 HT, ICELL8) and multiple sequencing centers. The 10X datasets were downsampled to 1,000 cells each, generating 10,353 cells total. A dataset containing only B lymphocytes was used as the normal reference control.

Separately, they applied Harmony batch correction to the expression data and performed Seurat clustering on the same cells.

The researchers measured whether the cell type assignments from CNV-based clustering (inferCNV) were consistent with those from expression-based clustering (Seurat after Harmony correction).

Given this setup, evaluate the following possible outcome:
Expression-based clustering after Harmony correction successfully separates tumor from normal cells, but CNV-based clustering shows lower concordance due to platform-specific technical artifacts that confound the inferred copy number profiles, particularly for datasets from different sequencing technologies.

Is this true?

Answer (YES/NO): NO